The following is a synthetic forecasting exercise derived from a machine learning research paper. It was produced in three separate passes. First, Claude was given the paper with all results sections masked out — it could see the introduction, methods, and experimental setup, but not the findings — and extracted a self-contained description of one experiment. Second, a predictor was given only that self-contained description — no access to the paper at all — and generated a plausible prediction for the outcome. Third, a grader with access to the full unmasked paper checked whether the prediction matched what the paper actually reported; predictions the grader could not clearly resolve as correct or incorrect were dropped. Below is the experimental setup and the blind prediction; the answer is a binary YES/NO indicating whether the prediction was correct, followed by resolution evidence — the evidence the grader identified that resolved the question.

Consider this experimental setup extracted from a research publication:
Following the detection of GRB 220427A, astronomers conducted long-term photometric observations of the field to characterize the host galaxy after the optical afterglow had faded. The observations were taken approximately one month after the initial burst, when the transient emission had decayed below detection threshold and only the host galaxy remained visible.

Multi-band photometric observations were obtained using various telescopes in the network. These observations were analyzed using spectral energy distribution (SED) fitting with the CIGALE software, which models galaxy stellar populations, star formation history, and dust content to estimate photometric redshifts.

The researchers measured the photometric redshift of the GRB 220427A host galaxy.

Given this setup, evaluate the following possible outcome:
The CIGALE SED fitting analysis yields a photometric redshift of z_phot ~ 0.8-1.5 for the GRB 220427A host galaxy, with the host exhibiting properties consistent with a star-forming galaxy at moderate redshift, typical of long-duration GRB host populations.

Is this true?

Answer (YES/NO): NO